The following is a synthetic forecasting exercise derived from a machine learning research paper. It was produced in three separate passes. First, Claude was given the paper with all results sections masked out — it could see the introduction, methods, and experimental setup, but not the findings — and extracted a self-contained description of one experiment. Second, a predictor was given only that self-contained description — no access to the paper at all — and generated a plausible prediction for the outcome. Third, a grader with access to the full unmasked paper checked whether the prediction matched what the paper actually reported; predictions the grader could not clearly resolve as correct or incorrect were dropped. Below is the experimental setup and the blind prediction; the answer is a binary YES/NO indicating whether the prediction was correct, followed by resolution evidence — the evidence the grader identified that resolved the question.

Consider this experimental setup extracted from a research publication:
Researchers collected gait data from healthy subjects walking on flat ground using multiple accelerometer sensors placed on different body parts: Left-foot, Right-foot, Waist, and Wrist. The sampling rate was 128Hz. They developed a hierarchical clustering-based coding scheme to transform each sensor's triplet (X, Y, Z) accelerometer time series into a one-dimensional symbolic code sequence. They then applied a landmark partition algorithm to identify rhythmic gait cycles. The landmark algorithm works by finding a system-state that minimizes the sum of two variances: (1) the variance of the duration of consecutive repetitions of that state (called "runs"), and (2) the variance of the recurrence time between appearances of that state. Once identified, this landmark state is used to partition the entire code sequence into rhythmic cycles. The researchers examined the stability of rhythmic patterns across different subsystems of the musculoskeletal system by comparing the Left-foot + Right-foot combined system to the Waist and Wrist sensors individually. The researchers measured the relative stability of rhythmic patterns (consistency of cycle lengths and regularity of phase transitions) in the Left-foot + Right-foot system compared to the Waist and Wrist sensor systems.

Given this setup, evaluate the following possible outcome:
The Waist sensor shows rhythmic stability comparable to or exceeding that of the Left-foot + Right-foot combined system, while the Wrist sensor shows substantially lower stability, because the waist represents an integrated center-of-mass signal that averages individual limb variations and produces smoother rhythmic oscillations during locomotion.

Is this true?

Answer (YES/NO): NO